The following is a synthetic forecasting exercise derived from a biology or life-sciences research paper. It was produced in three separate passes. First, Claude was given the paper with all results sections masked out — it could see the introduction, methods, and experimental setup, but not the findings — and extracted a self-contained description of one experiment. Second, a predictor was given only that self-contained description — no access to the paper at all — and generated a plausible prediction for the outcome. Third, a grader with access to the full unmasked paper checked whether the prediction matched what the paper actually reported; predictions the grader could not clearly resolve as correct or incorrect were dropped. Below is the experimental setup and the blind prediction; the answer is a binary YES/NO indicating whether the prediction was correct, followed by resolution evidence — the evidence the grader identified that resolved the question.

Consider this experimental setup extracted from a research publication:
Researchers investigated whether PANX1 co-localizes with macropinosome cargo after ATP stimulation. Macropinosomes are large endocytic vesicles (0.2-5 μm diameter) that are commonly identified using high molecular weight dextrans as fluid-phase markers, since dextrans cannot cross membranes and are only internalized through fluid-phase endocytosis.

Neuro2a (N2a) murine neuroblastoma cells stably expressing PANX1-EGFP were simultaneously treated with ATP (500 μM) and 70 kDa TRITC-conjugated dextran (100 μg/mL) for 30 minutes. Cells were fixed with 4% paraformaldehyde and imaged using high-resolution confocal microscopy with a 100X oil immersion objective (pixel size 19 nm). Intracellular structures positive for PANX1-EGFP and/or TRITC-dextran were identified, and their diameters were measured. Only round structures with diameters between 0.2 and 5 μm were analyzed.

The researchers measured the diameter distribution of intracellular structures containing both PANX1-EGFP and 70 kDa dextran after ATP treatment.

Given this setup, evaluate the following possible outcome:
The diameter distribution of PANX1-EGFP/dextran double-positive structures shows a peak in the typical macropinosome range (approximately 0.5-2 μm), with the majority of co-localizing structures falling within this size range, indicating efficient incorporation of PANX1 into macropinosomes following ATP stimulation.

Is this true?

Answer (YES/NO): YES